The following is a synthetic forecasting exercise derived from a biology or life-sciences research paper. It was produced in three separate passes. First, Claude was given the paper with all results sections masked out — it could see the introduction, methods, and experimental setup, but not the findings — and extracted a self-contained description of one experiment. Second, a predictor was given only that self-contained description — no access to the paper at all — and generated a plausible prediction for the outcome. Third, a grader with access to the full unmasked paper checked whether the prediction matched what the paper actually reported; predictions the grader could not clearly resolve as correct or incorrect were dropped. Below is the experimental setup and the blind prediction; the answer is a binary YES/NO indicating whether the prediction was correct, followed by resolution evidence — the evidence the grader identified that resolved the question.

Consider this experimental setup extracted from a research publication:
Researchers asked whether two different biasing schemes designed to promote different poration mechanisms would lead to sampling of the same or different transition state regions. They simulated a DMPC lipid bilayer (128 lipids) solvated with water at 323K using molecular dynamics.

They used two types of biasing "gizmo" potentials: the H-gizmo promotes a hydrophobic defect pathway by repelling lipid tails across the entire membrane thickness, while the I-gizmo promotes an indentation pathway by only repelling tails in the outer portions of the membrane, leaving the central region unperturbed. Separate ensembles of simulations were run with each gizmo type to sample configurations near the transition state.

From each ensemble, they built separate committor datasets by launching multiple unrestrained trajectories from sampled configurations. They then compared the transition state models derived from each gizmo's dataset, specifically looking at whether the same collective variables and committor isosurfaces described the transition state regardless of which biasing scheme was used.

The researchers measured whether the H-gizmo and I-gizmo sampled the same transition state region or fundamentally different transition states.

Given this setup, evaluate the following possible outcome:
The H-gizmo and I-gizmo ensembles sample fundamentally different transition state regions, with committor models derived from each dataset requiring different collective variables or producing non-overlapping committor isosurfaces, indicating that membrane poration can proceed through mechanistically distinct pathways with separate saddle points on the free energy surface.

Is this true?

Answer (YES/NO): NO